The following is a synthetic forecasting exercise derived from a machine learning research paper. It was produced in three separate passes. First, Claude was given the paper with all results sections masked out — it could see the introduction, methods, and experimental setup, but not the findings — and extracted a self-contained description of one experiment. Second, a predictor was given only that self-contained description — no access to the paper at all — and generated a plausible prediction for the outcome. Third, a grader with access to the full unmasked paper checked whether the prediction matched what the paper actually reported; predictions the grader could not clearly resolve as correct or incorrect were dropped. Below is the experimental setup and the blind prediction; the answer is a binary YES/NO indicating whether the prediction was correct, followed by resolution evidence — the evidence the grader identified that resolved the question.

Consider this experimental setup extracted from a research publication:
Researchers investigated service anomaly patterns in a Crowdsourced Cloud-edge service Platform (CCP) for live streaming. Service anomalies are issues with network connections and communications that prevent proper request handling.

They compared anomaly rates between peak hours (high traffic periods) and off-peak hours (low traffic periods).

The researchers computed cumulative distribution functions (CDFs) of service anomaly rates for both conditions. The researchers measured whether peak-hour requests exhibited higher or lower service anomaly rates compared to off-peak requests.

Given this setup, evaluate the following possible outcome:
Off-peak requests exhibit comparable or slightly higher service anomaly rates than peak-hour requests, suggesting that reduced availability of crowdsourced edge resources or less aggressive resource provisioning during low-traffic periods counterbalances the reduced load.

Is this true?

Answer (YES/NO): NO